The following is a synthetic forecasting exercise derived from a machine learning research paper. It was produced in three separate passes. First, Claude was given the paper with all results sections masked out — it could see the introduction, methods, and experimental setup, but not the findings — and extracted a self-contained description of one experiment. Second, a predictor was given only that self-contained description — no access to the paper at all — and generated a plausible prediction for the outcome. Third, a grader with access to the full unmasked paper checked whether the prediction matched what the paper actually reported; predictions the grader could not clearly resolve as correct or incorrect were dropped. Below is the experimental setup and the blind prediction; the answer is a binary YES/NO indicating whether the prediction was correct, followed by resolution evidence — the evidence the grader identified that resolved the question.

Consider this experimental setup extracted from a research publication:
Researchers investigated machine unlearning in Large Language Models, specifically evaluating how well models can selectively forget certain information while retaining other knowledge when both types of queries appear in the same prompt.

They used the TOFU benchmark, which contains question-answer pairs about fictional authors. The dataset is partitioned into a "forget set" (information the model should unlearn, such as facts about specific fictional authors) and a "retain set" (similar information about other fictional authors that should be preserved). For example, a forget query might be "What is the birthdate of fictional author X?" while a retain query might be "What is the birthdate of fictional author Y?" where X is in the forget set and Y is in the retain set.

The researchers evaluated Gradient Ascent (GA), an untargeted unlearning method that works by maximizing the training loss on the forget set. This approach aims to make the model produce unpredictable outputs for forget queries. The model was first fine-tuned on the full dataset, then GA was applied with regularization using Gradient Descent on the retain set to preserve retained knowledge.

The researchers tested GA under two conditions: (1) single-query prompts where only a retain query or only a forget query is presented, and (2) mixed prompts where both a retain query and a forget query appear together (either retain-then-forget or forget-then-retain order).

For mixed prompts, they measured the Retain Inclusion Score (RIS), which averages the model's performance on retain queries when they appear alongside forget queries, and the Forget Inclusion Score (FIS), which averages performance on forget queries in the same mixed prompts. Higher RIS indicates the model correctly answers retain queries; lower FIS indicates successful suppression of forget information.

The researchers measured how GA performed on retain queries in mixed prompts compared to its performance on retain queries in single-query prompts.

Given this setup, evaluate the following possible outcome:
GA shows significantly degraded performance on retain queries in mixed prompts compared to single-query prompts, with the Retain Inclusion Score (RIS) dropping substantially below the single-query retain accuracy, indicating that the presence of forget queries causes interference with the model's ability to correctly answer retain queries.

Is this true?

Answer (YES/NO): YES